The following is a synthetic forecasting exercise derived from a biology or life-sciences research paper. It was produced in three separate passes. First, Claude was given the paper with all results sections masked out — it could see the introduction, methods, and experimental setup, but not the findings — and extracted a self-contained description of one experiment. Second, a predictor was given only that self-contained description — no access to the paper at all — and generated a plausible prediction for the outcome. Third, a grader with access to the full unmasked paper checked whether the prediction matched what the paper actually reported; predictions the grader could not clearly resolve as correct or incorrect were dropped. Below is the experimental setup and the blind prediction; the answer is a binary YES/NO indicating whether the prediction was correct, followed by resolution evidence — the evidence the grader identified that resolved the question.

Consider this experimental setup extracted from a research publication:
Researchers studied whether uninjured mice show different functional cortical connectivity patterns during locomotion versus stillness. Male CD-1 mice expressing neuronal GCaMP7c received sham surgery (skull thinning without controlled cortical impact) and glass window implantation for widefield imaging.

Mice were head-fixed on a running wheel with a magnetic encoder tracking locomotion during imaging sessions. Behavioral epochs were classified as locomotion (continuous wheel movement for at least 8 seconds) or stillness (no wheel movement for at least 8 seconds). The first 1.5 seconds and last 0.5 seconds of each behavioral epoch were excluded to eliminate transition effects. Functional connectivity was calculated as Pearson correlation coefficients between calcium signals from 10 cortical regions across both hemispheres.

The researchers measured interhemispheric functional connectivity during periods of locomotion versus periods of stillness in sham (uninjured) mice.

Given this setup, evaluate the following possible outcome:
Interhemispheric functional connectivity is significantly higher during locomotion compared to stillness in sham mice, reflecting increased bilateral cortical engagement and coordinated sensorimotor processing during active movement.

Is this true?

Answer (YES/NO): NO